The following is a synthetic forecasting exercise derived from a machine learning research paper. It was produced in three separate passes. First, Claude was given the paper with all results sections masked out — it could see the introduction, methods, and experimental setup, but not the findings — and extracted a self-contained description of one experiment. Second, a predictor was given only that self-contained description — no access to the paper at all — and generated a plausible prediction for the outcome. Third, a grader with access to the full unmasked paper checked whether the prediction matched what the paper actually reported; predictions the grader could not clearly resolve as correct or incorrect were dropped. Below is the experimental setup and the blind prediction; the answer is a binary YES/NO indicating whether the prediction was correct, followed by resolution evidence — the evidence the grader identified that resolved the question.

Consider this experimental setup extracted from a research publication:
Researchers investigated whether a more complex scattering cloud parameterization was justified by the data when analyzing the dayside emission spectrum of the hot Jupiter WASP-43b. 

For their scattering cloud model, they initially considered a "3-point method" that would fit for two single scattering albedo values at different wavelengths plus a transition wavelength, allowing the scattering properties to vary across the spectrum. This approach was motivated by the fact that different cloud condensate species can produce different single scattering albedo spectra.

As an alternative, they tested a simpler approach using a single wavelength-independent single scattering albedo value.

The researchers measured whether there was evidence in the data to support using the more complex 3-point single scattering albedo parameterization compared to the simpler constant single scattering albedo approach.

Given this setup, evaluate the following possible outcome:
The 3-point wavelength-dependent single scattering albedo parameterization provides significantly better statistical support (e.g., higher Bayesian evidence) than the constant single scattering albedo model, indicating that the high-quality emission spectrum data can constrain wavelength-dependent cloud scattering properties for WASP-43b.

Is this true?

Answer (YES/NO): NO